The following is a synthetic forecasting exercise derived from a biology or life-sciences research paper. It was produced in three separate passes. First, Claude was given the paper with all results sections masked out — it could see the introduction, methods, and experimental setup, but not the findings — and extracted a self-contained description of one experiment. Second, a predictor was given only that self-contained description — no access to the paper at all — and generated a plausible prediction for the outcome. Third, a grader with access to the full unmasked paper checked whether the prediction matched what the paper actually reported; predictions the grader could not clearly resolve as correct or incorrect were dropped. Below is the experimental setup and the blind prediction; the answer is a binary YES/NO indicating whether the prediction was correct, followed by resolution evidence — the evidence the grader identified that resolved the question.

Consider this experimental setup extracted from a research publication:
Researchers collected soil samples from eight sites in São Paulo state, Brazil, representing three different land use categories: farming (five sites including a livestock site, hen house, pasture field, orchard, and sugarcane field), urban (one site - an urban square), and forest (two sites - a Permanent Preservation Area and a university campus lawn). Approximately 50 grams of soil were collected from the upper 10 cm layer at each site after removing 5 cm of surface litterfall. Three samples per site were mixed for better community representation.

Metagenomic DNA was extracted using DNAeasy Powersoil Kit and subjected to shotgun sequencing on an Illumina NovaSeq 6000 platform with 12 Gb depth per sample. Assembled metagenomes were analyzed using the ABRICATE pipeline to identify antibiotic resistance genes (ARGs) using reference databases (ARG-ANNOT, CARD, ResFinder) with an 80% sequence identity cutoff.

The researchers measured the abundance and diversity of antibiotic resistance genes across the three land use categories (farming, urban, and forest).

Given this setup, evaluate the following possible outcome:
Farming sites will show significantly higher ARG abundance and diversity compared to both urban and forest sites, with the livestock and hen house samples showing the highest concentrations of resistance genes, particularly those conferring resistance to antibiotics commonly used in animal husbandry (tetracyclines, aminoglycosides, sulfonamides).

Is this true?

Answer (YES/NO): NO